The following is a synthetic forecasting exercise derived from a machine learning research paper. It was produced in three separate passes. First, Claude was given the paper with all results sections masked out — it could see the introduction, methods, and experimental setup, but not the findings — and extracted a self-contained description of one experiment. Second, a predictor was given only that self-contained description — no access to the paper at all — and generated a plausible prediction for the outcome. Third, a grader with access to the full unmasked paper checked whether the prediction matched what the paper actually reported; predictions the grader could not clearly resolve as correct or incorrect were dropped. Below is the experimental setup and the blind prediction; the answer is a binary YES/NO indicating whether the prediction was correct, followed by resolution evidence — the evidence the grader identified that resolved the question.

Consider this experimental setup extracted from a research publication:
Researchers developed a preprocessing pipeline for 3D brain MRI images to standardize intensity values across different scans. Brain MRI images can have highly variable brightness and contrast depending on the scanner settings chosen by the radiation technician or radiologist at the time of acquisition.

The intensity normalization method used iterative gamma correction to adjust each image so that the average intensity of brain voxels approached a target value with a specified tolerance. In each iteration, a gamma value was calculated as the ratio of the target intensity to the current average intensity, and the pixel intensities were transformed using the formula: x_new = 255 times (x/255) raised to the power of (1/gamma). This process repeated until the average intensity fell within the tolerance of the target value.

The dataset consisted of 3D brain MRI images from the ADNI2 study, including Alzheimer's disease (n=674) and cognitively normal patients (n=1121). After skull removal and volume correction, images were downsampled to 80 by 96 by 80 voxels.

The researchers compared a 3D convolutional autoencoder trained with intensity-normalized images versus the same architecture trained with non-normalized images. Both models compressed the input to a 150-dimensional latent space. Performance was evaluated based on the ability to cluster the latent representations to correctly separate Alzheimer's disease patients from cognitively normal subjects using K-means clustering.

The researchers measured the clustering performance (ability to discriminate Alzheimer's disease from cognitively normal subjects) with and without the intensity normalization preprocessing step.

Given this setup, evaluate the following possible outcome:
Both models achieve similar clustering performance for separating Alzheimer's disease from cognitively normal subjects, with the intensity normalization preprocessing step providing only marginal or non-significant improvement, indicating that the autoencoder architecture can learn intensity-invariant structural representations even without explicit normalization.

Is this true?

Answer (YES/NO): YES